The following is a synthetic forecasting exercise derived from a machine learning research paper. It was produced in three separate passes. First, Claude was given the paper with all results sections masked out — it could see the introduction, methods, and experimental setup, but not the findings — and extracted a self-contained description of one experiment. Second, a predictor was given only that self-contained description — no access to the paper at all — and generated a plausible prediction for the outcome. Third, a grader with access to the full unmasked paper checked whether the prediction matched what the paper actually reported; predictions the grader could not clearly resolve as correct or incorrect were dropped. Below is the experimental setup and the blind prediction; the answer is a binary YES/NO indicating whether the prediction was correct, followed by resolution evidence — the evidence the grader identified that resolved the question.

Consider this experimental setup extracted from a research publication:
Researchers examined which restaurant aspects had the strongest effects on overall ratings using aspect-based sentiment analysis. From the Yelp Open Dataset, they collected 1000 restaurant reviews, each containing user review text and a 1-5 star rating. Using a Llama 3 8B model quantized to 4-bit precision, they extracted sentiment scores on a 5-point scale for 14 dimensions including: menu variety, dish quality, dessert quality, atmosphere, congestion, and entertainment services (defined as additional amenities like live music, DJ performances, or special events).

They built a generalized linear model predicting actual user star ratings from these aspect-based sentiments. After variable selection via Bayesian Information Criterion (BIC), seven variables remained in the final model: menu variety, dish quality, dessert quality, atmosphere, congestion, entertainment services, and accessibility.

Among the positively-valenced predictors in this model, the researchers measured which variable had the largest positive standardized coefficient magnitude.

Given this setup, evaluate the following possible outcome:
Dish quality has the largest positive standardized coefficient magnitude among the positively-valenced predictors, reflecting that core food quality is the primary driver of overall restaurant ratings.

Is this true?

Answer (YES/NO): NO